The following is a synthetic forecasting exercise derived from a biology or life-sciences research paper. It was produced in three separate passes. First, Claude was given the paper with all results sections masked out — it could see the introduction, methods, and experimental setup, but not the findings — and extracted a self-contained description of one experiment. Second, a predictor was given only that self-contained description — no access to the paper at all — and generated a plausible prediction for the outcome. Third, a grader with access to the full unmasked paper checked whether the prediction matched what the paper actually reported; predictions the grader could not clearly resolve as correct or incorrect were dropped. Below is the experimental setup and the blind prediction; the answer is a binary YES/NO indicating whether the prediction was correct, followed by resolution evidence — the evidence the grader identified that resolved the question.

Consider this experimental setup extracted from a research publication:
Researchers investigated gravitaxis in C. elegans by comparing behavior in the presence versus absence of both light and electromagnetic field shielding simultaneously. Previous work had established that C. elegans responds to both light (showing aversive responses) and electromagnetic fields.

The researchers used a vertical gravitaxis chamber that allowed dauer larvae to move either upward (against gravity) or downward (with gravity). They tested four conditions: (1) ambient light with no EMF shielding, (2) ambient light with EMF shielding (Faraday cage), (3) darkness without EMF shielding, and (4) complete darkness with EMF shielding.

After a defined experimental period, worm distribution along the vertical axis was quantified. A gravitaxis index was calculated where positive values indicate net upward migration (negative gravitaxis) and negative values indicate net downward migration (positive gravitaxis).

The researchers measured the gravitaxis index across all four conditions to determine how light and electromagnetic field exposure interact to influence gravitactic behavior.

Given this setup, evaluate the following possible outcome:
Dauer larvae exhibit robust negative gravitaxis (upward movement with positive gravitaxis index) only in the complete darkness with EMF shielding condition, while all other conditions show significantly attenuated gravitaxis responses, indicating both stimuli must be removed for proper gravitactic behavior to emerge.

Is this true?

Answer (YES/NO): NO